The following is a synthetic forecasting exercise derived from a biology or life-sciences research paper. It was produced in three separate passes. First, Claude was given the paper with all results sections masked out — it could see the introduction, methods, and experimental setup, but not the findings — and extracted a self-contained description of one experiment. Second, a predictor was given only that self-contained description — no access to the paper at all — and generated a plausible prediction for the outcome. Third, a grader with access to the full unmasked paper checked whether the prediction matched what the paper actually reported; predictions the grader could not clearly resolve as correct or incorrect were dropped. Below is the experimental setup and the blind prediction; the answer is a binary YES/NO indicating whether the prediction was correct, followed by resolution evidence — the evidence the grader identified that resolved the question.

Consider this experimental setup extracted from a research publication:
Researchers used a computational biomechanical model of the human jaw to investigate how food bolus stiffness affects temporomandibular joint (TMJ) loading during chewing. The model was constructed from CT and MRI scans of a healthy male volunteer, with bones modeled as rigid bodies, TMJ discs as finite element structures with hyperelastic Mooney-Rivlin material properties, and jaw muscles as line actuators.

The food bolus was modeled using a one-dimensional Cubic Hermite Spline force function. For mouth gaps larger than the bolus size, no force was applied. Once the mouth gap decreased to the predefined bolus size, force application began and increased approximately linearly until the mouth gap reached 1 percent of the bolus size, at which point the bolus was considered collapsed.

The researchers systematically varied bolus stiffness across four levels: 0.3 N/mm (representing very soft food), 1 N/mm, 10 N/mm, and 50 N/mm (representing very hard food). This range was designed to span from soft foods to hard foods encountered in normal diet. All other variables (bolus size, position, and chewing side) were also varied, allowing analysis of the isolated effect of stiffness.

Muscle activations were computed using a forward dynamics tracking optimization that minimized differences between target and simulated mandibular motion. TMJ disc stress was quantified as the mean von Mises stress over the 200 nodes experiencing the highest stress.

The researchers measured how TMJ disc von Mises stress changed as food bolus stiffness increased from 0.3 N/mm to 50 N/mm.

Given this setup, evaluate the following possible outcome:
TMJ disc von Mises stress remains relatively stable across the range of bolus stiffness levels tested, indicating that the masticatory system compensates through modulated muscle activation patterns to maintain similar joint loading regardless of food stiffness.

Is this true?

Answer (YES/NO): NO